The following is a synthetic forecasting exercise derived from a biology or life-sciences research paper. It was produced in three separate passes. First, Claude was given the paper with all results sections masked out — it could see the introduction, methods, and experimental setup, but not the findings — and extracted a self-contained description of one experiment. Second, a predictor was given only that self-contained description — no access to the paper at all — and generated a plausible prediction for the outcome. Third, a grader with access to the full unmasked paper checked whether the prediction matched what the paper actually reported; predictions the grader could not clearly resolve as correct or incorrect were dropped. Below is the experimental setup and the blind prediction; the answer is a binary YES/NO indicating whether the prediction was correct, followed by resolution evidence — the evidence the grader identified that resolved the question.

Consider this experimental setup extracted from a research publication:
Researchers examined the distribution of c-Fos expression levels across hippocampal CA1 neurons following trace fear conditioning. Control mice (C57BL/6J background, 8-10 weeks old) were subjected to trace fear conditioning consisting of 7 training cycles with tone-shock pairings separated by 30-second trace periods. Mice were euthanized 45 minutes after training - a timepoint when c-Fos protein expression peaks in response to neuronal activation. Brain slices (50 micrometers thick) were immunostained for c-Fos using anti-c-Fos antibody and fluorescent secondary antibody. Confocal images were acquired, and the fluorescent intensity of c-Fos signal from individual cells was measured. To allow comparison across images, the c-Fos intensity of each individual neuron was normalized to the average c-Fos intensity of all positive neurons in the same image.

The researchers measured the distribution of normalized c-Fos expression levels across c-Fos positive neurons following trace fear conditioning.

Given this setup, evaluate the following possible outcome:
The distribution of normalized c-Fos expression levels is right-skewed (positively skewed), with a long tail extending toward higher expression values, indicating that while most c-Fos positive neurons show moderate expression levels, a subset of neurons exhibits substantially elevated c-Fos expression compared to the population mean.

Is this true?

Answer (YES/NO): YES